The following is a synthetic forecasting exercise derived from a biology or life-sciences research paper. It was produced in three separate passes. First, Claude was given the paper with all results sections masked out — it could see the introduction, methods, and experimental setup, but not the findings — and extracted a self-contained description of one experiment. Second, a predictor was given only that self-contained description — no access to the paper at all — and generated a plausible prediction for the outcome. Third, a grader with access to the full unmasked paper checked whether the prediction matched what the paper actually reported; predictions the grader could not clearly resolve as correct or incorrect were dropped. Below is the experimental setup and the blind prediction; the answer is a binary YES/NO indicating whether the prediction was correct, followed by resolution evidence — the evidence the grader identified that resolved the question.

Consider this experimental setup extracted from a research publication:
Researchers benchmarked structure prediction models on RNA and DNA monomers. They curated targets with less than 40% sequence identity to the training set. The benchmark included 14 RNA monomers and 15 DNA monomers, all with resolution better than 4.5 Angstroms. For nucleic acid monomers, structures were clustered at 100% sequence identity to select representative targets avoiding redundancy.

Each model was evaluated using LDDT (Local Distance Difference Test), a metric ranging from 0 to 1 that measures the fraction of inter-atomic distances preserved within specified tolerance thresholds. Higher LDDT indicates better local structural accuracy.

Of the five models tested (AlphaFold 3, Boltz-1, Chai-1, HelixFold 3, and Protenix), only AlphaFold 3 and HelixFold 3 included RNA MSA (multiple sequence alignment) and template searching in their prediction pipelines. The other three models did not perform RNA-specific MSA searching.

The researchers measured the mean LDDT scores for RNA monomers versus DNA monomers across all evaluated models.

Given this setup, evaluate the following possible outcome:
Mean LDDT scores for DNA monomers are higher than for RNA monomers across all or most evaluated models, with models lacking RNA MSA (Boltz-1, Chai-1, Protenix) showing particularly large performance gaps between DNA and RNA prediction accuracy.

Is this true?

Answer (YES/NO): NO